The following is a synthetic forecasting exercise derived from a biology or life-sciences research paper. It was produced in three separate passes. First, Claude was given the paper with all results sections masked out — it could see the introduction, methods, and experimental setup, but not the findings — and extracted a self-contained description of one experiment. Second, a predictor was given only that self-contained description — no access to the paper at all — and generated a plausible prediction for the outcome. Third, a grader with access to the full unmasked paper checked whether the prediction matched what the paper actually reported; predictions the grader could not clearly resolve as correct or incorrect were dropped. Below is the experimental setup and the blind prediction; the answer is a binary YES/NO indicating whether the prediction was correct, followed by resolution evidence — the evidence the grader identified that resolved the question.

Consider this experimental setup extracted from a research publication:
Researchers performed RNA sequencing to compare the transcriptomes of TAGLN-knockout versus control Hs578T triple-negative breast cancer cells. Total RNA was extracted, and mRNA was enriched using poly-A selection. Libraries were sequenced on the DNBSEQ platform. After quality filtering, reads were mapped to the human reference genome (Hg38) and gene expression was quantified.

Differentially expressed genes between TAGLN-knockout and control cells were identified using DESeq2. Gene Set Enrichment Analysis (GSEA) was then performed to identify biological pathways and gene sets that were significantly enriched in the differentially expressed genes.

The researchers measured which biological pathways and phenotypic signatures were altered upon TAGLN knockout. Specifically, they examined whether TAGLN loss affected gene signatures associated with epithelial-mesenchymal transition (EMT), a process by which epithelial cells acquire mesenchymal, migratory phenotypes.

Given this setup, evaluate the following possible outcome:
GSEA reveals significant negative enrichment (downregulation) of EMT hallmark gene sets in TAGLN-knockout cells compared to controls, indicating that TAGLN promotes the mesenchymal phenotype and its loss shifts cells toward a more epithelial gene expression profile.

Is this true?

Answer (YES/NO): YES